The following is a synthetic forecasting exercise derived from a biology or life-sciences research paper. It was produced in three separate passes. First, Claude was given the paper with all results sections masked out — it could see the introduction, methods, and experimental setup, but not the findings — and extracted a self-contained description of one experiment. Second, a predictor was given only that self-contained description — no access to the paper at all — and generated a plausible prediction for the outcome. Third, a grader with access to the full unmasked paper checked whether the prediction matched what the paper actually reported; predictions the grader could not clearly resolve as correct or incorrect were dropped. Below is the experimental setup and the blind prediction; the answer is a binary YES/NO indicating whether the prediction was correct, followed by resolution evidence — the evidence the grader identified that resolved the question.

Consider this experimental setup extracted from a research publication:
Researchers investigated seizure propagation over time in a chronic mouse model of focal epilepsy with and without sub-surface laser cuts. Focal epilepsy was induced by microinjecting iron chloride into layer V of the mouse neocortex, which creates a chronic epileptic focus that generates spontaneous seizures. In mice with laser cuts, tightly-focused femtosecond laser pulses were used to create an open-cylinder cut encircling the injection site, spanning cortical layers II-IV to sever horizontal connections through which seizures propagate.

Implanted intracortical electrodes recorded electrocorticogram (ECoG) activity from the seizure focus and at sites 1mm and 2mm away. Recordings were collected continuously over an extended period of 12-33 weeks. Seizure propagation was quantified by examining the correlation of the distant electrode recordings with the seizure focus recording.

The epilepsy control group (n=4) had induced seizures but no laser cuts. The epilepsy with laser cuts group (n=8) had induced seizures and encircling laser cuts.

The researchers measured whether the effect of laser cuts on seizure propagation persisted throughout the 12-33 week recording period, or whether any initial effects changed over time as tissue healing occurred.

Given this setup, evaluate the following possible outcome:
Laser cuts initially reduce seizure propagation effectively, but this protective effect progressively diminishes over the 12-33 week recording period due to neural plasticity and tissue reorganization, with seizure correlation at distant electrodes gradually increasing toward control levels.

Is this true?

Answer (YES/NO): NO